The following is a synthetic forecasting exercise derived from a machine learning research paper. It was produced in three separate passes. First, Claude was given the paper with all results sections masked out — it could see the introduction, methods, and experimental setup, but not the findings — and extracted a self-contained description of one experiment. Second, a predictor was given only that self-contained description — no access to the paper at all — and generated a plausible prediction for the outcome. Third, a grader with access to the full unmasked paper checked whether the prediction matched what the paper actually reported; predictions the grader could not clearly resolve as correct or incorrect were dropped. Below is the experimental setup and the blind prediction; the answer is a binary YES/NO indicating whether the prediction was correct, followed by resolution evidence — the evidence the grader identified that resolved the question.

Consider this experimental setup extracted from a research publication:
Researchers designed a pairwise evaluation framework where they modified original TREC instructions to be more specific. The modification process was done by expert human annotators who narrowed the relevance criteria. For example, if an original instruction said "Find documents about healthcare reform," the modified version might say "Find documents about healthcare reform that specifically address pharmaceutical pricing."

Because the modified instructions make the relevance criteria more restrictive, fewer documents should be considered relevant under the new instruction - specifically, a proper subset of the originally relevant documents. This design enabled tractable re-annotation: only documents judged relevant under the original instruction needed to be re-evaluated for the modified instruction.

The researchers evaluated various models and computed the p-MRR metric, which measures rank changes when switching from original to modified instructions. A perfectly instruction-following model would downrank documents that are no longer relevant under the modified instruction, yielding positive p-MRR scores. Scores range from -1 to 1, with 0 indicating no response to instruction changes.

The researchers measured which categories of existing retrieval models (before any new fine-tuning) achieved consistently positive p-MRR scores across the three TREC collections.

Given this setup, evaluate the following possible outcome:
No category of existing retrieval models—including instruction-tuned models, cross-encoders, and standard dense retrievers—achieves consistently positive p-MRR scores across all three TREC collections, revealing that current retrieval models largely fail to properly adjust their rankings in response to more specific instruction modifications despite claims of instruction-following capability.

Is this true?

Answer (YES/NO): YES